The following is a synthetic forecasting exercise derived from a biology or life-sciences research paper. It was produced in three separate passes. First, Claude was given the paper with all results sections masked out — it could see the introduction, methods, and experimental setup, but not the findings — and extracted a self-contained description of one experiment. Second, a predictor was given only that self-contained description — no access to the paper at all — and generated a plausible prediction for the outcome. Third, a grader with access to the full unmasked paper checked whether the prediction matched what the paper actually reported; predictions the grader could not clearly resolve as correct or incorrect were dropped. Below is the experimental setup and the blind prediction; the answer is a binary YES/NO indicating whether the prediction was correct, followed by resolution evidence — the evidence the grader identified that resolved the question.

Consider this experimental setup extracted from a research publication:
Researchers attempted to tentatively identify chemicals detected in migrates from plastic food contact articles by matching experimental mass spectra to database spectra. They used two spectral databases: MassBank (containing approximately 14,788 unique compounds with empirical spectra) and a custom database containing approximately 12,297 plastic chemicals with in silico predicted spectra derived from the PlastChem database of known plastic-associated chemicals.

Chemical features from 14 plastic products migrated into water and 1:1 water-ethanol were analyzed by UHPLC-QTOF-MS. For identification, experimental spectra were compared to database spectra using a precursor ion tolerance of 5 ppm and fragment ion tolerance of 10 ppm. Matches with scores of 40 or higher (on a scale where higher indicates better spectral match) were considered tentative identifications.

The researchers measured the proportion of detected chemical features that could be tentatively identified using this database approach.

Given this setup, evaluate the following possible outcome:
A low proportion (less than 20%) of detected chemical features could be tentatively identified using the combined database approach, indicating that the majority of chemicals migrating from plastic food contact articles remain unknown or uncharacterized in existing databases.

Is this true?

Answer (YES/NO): YES